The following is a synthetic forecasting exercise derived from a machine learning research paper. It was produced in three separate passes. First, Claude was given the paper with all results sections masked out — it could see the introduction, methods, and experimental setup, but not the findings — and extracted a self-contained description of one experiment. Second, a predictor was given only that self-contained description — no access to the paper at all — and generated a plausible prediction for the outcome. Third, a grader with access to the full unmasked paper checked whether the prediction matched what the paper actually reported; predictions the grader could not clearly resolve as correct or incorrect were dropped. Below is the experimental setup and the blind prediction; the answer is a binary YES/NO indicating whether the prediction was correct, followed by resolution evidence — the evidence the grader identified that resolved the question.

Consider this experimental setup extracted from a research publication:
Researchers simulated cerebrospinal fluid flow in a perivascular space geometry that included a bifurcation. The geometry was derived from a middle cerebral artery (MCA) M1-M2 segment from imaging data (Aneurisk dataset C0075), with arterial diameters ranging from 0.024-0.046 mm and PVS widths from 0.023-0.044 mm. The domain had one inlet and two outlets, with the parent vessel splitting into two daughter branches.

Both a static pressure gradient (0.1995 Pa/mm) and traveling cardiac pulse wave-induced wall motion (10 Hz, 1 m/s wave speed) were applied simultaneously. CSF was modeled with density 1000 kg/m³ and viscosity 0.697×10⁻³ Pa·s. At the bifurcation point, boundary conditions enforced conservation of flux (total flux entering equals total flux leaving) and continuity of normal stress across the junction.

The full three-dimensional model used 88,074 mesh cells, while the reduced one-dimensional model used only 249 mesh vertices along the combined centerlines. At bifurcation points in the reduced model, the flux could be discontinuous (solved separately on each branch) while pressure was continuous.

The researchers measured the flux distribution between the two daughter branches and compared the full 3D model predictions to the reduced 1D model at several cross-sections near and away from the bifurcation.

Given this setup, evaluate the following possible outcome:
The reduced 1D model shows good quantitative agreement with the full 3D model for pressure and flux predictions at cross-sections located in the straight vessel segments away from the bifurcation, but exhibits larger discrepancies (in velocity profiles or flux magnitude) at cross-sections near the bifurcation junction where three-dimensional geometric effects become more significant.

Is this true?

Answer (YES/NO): YES